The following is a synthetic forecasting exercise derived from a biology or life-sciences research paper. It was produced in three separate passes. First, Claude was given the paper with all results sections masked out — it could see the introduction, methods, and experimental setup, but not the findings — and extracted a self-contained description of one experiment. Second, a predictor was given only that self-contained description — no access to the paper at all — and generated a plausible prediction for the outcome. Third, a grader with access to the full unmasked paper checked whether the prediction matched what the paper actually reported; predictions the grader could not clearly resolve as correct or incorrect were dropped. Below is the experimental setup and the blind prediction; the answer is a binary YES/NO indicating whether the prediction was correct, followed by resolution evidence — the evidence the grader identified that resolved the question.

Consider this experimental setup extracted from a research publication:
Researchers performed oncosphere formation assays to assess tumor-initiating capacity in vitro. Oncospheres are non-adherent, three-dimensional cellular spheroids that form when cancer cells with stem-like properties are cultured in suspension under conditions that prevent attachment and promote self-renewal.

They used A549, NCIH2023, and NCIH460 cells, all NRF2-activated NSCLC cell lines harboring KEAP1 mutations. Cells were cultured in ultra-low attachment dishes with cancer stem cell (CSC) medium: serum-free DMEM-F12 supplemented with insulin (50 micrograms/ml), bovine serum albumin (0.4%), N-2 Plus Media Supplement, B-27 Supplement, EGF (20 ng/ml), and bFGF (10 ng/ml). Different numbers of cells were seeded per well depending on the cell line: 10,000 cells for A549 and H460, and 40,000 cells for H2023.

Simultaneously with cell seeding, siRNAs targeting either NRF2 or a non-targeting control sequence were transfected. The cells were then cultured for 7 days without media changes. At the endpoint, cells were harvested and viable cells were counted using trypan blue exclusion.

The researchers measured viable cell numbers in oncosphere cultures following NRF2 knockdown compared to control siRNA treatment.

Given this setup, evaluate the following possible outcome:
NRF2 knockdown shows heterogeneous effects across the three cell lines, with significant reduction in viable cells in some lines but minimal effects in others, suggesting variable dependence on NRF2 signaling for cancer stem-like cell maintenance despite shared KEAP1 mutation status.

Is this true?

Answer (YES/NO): NO